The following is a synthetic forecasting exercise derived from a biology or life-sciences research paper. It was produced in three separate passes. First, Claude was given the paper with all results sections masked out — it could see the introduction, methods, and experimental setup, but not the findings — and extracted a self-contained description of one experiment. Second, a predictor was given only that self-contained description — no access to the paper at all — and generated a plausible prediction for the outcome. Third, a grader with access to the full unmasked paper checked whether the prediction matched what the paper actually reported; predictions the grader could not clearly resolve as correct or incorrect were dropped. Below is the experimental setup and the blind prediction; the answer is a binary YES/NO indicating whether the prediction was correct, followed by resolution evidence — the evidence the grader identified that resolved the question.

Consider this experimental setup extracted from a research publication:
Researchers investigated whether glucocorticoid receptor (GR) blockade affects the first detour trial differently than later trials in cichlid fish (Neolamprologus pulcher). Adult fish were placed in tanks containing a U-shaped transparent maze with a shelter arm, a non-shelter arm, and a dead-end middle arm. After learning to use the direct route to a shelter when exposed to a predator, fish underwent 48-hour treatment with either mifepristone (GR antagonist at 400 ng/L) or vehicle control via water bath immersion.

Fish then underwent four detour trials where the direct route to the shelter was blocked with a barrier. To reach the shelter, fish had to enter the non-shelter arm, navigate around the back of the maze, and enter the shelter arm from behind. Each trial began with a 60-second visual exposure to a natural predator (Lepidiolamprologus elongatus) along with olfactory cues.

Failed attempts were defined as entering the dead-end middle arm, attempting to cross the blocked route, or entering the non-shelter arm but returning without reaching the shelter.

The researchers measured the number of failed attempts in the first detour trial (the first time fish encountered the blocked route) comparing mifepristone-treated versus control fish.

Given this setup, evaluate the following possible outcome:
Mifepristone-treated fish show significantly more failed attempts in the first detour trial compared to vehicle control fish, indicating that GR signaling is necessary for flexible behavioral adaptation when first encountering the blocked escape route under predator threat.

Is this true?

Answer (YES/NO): NO